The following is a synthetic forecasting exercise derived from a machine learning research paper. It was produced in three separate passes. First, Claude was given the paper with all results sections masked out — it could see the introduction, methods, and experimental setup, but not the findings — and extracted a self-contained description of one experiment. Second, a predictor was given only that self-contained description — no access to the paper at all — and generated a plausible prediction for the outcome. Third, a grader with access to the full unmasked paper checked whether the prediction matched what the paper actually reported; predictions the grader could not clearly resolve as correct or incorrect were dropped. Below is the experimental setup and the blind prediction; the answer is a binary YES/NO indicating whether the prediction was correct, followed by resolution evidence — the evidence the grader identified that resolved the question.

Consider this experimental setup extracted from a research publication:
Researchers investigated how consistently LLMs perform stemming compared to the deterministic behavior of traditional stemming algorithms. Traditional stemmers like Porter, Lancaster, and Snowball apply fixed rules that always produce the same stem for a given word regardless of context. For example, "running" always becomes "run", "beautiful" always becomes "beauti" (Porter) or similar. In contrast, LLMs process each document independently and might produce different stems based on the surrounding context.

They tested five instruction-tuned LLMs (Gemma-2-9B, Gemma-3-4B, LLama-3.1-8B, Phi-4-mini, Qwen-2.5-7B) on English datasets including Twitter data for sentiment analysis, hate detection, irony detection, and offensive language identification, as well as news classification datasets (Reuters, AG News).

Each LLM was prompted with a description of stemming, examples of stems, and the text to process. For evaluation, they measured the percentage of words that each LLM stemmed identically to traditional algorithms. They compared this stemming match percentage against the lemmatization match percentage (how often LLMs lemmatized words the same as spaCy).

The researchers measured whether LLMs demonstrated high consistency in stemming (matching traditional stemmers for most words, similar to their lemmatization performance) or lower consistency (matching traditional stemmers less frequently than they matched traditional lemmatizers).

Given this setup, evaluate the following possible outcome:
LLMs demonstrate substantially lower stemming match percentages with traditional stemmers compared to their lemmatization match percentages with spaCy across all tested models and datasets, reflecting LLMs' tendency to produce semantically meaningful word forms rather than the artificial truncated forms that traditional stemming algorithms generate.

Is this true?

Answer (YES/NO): NO